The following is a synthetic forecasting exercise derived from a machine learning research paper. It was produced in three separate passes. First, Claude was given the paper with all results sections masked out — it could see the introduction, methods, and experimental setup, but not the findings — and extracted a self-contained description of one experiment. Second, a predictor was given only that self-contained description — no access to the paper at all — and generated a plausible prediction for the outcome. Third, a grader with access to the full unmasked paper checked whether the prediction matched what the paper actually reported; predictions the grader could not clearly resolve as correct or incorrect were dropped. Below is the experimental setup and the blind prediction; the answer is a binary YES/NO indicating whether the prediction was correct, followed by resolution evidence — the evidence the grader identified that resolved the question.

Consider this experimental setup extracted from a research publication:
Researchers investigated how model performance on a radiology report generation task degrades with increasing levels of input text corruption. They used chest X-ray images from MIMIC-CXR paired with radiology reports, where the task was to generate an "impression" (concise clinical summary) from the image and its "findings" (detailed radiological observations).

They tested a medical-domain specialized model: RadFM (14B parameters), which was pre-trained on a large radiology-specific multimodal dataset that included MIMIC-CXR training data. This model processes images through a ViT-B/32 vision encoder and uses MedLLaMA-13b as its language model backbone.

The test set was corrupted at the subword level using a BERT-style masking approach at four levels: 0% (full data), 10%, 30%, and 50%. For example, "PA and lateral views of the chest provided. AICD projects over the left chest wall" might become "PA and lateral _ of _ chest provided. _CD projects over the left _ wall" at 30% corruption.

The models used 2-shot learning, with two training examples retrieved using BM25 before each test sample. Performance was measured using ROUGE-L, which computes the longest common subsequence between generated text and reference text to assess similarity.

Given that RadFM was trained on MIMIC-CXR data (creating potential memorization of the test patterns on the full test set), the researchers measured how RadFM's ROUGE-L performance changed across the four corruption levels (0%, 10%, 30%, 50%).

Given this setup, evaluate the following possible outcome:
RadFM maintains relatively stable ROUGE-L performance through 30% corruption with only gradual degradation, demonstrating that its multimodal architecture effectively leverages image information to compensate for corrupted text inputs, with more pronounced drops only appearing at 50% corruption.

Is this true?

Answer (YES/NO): NO